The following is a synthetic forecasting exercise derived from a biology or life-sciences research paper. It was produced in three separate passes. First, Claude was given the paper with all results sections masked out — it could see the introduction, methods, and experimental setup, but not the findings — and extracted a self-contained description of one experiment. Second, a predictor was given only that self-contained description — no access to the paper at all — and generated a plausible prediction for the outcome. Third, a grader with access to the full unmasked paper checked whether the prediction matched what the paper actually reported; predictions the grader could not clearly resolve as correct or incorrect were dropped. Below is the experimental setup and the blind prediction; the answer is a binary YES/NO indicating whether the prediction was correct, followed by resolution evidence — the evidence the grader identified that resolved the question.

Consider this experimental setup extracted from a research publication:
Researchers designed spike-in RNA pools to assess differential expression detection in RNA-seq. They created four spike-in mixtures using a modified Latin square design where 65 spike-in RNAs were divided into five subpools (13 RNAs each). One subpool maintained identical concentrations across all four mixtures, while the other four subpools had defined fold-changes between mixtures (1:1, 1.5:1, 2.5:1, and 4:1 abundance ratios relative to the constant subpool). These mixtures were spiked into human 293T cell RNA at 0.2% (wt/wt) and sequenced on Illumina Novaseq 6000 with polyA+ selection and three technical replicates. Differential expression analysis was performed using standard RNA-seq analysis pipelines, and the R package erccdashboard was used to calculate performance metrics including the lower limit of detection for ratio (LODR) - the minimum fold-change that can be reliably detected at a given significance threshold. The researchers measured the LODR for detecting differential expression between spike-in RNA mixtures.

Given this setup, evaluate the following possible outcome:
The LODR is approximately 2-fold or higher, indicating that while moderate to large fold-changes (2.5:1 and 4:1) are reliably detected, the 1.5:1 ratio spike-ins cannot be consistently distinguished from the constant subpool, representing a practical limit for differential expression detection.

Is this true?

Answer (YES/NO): YES